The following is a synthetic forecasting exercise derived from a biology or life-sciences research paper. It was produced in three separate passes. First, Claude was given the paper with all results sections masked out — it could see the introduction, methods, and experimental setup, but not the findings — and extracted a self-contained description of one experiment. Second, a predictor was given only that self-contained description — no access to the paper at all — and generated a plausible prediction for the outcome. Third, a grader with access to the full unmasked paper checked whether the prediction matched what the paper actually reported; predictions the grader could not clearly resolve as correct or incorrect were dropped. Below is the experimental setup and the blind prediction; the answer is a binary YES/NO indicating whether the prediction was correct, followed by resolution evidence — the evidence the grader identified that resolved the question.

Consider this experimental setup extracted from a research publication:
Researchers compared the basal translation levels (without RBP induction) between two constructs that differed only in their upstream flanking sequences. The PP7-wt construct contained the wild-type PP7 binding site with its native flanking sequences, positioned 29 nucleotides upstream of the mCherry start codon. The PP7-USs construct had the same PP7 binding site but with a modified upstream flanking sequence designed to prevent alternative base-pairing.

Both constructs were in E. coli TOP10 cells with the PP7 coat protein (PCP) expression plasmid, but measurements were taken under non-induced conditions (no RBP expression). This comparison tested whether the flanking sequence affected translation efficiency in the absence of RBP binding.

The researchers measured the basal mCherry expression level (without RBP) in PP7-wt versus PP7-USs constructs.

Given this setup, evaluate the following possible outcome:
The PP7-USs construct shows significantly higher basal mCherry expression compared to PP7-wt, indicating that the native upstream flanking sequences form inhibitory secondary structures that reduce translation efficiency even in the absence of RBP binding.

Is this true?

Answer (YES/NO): NO